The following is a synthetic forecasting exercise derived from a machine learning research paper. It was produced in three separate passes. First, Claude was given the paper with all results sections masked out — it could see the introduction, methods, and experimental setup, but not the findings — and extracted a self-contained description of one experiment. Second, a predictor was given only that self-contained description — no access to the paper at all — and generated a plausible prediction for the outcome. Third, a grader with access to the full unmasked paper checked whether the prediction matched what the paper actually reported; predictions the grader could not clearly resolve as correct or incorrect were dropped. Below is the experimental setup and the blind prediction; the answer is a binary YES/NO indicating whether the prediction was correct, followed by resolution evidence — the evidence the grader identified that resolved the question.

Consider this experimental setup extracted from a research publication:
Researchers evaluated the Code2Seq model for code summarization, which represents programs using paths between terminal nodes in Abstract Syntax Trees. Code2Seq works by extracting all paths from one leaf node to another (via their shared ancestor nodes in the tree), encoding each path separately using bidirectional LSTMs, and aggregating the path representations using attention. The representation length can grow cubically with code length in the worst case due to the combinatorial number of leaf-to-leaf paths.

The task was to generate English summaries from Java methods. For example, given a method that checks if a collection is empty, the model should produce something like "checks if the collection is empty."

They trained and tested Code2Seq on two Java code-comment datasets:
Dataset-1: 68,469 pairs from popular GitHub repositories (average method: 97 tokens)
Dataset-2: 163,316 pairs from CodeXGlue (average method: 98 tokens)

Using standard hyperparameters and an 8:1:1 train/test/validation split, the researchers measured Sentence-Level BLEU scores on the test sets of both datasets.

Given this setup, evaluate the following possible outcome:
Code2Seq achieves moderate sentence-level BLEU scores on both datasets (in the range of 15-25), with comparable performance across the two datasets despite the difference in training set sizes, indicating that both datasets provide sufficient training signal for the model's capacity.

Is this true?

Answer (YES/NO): NO